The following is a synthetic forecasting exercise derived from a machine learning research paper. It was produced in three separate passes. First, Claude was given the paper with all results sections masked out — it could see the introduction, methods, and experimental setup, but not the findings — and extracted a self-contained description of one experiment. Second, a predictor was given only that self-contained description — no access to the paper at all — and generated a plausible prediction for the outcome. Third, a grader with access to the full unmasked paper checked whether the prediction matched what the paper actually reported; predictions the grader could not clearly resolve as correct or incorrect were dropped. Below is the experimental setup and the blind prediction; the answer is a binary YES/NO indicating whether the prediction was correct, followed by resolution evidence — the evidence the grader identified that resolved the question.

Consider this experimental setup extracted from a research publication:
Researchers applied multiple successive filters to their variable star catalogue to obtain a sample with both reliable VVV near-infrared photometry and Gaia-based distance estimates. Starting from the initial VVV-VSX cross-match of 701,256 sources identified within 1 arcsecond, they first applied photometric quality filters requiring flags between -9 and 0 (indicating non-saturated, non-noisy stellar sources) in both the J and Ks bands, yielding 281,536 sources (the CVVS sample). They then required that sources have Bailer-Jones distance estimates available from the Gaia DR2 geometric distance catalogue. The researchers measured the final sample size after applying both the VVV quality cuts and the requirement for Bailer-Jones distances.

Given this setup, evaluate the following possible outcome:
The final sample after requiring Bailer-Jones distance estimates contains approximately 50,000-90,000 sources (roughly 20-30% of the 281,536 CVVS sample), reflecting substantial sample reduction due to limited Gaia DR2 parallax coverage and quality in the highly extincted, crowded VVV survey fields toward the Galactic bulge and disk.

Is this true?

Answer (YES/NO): NO